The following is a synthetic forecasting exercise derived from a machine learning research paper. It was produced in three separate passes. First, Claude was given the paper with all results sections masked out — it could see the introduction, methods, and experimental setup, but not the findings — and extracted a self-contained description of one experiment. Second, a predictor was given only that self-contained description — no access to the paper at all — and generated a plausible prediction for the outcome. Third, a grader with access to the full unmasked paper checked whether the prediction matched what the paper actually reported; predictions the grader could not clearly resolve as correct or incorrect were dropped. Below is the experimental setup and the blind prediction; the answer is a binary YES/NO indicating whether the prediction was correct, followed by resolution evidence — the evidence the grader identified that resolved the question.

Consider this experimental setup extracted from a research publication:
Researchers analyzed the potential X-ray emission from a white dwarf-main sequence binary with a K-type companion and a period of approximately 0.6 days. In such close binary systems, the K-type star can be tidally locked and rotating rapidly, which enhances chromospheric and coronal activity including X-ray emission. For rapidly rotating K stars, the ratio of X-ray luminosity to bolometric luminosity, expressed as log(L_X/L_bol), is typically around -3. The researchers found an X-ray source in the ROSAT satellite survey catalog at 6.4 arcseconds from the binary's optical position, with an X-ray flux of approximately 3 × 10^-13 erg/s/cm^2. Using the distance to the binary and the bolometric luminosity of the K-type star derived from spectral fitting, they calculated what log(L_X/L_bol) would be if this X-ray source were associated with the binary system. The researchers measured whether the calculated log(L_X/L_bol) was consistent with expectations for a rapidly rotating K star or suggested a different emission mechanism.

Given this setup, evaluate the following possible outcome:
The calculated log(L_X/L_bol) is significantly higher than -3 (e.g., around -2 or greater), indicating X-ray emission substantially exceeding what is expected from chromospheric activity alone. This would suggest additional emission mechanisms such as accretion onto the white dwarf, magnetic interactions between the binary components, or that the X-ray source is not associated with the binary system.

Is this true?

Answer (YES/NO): NO